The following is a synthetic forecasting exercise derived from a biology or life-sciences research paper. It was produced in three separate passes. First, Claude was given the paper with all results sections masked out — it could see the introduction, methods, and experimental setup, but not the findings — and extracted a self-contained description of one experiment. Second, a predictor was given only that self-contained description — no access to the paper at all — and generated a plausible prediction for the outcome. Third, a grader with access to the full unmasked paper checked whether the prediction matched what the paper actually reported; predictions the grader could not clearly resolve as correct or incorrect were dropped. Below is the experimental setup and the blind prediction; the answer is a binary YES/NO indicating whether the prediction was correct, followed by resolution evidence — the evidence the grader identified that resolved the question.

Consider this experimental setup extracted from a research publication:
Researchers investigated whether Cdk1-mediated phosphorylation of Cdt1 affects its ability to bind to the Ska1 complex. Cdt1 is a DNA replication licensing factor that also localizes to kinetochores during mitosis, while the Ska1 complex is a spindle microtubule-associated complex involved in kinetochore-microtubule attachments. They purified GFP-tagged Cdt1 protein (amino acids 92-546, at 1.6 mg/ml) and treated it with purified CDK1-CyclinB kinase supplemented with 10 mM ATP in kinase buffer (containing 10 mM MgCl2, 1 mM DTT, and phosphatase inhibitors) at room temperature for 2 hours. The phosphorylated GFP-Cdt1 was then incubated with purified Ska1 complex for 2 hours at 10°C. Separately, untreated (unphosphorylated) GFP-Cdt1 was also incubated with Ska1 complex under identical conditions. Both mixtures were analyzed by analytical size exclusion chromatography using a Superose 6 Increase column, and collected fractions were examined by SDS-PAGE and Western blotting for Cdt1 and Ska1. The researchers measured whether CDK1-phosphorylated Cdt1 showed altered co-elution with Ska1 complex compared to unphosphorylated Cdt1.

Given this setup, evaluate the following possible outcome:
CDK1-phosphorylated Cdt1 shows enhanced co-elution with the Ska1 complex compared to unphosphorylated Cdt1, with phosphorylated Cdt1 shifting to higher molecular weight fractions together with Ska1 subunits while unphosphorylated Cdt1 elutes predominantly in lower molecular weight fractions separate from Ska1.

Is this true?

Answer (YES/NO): NO